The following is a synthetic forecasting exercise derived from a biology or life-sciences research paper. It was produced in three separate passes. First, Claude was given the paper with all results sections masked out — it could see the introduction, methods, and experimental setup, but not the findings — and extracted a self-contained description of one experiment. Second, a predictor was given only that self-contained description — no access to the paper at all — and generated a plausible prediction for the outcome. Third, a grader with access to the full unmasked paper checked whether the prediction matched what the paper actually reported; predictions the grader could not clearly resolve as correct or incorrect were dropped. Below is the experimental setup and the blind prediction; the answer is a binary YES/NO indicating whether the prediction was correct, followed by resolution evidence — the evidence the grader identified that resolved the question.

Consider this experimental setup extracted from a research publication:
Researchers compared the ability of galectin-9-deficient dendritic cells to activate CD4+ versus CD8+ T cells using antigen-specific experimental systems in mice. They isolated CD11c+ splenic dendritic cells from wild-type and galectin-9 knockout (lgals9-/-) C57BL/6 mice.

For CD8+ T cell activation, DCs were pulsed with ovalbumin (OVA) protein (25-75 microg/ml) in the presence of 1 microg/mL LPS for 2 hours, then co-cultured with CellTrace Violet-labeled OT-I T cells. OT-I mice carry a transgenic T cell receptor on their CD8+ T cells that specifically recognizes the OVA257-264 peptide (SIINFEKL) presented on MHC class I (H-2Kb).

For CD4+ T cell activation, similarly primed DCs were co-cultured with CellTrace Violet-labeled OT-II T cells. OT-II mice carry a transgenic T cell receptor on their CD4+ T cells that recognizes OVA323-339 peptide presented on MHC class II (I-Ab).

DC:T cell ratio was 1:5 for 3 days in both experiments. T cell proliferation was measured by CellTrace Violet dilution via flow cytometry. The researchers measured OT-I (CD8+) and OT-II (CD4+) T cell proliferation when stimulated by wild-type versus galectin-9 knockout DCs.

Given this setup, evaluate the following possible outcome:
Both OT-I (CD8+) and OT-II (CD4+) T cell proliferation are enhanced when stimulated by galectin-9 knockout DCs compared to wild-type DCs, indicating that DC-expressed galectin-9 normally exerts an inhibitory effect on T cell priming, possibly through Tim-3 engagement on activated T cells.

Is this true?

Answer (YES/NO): NO